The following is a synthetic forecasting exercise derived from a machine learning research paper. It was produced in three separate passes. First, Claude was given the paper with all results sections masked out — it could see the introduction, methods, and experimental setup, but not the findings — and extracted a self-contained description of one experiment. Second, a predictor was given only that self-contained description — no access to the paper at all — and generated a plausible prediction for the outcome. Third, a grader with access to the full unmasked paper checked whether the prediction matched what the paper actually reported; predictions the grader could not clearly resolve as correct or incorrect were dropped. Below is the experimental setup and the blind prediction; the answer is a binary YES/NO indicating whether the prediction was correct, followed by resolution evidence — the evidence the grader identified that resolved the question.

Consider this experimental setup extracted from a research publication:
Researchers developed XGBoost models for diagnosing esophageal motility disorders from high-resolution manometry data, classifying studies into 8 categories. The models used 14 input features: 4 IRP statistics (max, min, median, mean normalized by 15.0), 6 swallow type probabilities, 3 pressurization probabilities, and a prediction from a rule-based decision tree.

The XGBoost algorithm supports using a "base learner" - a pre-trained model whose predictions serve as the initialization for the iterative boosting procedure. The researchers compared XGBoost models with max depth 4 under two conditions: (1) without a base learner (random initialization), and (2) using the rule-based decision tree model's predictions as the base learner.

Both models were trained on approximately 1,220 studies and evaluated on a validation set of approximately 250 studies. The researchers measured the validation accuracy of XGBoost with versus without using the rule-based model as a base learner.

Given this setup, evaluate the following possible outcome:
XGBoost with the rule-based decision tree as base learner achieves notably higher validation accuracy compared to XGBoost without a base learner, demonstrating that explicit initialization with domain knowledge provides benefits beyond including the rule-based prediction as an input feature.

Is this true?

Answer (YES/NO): NO